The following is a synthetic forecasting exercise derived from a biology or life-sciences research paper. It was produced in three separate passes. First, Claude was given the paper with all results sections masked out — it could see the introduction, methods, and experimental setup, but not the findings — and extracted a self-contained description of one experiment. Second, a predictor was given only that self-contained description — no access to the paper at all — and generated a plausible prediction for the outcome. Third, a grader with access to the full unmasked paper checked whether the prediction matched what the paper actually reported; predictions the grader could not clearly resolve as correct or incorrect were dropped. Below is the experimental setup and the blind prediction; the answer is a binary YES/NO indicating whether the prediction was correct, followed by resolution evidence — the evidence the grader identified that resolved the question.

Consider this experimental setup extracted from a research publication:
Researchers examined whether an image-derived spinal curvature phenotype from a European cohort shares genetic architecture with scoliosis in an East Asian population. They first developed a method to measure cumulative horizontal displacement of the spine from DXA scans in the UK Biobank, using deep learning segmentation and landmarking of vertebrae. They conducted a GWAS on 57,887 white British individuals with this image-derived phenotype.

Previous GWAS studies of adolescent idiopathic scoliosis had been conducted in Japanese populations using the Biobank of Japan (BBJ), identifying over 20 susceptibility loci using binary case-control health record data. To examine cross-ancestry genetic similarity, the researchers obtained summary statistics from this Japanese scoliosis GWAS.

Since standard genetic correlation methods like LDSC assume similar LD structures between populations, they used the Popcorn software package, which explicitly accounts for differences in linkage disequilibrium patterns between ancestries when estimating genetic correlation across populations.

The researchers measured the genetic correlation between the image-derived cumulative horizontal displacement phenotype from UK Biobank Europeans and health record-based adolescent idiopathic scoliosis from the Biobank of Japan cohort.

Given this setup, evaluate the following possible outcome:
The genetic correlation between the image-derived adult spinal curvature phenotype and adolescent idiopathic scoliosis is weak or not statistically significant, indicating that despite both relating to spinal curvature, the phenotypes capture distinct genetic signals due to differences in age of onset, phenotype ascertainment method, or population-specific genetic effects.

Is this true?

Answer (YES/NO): NO